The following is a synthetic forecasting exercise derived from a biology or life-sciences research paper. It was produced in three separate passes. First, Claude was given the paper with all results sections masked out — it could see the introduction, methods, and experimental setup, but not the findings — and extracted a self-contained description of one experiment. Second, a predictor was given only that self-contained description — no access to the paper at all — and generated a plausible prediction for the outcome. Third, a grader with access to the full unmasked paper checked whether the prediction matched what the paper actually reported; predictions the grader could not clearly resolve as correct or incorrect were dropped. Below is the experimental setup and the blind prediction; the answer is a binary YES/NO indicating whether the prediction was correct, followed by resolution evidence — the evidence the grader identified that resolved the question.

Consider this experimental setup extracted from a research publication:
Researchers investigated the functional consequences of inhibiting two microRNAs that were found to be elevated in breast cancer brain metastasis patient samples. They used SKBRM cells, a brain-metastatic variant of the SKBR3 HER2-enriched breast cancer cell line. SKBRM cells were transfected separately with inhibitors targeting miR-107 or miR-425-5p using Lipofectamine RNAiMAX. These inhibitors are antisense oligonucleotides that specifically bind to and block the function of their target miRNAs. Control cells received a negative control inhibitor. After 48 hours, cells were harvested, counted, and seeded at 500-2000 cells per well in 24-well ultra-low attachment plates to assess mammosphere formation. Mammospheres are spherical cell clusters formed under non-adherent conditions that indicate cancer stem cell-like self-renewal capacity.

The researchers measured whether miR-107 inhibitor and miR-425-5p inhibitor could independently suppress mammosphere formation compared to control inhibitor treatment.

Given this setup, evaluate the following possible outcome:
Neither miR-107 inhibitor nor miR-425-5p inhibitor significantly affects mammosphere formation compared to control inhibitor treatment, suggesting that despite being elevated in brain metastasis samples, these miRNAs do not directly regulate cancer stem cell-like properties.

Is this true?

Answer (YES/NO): NO